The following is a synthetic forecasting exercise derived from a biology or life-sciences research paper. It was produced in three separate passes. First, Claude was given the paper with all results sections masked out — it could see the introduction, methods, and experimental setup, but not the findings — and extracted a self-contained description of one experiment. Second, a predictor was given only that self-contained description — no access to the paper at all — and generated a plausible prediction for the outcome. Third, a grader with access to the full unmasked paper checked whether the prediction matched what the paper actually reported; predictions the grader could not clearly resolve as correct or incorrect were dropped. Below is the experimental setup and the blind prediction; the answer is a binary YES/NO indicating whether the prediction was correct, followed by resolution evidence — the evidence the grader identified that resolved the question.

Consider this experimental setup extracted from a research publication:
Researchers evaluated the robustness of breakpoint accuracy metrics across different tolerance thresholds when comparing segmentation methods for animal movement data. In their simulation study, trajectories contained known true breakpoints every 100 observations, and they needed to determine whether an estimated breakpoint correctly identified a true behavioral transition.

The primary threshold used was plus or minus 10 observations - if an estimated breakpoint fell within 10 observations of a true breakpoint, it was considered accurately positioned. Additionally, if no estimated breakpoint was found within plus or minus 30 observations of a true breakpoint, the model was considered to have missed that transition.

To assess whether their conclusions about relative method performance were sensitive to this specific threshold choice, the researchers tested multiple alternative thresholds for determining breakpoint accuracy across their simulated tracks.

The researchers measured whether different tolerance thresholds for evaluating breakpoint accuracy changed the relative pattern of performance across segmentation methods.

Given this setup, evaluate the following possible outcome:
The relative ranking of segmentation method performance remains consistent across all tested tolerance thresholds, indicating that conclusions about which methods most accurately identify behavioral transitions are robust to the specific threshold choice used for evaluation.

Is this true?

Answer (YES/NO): YES